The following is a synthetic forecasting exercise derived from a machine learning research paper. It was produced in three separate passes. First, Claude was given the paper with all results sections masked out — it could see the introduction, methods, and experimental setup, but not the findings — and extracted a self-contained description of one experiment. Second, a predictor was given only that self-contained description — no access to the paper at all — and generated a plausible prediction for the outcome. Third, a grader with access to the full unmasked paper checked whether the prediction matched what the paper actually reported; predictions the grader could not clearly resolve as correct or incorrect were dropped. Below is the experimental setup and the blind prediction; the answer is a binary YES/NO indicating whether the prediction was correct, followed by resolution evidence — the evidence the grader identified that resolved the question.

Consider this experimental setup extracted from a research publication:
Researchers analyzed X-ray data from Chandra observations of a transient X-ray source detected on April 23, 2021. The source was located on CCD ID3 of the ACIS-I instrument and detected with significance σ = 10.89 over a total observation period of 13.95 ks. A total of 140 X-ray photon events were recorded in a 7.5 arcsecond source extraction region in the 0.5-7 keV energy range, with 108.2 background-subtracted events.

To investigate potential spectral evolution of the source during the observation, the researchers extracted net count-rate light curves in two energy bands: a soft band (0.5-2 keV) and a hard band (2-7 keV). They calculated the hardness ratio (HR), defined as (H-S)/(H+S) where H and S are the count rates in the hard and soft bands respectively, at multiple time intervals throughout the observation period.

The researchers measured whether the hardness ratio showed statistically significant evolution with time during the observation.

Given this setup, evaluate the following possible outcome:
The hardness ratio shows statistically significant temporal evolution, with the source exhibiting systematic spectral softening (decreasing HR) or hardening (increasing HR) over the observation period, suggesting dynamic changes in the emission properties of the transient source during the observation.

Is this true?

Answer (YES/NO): NO